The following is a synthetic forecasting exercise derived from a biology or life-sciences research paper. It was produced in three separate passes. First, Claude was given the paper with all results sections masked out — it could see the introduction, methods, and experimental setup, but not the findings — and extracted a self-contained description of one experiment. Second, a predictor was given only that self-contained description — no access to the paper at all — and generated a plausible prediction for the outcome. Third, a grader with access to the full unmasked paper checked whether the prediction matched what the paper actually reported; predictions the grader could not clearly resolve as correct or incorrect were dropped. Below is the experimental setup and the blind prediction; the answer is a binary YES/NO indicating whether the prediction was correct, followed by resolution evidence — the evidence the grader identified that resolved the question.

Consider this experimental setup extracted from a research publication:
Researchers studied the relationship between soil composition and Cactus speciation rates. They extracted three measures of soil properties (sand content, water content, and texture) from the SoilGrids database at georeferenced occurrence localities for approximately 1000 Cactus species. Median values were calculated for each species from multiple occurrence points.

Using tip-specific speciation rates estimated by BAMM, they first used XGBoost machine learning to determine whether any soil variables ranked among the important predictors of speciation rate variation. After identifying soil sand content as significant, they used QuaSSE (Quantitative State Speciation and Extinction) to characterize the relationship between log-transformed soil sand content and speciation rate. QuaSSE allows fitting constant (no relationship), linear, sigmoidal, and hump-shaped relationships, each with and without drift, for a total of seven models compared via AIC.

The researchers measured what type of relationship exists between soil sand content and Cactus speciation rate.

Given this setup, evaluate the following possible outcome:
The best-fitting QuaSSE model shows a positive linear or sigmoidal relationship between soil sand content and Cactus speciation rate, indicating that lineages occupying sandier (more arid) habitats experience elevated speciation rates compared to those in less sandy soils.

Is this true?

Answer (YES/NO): NO